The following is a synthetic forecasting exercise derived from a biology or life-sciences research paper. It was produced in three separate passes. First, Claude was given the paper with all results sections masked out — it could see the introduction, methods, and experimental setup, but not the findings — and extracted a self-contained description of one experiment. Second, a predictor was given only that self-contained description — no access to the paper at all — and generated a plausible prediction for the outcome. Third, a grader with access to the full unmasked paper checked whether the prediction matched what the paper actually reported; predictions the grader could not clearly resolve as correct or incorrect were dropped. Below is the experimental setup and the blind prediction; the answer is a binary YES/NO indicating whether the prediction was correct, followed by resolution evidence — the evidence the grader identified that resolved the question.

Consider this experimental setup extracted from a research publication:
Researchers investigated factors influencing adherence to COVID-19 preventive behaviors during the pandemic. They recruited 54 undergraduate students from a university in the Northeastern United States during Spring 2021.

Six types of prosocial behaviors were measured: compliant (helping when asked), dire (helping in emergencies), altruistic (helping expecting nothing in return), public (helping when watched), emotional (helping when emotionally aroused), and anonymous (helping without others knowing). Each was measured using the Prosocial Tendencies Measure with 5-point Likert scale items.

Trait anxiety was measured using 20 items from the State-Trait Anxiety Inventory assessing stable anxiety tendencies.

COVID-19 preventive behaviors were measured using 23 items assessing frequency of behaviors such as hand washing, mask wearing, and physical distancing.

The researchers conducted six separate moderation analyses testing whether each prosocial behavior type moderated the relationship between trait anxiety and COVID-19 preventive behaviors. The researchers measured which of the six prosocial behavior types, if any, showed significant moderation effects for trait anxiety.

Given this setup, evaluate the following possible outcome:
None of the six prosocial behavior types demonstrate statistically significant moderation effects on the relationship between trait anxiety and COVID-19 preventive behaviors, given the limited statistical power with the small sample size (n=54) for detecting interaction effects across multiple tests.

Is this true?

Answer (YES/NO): YES